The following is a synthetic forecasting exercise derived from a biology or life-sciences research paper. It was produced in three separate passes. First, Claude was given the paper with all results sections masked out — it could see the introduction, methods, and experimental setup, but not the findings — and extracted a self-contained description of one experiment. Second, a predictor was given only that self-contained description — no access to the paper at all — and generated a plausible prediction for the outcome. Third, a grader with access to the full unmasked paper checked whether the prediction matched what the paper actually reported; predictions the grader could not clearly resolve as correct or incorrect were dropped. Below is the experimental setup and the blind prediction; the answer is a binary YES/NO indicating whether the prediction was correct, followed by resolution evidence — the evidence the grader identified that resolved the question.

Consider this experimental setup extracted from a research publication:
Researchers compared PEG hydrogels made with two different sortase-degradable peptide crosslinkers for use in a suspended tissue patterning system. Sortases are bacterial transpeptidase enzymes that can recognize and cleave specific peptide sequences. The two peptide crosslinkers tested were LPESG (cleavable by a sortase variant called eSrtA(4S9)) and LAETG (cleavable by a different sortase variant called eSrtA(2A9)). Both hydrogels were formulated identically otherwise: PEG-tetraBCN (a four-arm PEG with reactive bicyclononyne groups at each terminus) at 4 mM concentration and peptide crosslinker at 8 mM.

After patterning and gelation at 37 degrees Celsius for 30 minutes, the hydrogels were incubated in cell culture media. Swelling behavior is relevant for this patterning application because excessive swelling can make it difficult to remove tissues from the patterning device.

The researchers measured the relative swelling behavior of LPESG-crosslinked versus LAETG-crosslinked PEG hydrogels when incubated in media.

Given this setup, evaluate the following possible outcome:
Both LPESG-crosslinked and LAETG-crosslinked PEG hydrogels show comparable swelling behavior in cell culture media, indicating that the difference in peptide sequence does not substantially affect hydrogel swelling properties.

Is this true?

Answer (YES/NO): NO